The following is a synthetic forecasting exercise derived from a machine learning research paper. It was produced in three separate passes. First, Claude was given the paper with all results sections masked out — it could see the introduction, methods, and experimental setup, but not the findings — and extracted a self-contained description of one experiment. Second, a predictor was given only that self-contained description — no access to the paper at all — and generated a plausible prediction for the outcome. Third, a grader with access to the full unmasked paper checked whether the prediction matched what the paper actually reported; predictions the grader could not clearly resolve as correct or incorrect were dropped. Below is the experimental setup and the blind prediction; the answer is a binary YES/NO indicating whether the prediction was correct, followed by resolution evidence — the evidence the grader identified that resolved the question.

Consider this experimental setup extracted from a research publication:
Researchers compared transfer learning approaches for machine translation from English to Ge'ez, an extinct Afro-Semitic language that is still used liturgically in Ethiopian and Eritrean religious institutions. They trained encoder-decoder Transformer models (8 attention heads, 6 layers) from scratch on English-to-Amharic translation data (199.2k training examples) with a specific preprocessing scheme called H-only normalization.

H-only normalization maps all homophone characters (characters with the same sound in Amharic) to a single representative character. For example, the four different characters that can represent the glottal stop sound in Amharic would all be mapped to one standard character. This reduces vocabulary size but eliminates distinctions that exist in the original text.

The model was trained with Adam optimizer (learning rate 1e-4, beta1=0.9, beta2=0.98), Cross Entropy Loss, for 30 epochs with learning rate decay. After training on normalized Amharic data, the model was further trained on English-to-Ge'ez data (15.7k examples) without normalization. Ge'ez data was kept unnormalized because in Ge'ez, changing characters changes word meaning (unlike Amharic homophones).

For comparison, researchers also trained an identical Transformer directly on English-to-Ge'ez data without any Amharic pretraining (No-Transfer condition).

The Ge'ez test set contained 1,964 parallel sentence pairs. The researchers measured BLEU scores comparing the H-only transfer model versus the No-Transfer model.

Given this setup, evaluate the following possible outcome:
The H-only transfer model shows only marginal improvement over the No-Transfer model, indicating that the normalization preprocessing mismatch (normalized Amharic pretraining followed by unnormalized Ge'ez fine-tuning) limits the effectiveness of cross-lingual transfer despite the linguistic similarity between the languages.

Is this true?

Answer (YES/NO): NO